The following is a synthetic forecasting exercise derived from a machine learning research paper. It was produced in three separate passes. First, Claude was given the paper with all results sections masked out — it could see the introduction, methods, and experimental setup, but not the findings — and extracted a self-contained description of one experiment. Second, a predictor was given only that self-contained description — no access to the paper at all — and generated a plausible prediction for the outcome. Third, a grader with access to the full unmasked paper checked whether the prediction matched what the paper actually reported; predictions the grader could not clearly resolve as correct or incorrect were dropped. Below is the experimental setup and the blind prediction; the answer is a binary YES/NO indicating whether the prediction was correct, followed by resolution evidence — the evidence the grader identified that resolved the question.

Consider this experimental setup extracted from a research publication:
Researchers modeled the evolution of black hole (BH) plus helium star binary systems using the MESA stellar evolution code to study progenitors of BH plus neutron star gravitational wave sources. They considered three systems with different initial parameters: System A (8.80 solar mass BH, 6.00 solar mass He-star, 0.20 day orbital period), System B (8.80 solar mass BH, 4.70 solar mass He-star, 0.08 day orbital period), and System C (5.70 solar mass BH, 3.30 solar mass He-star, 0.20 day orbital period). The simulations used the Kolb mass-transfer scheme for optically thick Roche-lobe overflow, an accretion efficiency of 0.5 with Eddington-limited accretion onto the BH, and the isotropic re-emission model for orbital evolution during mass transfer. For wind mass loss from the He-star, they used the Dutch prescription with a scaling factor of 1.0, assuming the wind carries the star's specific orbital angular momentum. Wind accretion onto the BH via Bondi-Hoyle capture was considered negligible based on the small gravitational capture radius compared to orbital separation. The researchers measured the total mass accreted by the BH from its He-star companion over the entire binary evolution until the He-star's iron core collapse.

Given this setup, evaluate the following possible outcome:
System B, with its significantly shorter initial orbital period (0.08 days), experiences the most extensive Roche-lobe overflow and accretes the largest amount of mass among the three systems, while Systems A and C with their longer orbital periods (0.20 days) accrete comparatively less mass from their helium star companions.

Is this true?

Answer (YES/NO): YES